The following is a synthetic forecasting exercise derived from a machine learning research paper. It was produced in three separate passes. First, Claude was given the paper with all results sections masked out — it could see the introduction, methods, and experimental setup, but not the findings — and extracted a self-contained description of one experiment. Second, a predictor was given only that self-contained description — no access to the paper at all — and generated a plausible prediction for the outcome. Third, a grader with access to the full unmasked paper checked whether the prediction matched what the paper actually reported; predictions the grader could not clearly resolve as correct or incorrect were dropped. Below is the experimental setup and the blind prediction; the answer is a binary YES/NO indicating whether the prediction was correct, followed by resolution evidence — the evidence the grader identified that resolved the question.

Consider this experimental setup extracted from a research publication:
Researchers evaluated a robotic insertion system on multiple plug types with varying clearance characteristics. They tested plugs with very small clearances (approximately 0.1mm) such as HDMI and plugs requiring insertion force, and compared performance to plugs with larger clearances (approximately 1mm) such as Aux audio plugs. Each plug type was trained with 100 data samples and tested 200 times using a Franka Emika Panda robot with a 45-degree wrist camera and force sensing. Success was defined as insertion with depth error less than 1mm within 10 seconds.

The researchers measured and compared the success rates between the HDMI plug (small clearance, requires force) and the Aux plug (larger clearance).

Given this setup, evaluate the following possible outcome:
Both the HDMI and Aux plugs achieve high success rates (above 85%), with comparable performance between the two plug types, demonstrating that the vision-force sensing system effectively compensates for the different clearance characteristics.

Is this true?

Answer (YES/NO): NO